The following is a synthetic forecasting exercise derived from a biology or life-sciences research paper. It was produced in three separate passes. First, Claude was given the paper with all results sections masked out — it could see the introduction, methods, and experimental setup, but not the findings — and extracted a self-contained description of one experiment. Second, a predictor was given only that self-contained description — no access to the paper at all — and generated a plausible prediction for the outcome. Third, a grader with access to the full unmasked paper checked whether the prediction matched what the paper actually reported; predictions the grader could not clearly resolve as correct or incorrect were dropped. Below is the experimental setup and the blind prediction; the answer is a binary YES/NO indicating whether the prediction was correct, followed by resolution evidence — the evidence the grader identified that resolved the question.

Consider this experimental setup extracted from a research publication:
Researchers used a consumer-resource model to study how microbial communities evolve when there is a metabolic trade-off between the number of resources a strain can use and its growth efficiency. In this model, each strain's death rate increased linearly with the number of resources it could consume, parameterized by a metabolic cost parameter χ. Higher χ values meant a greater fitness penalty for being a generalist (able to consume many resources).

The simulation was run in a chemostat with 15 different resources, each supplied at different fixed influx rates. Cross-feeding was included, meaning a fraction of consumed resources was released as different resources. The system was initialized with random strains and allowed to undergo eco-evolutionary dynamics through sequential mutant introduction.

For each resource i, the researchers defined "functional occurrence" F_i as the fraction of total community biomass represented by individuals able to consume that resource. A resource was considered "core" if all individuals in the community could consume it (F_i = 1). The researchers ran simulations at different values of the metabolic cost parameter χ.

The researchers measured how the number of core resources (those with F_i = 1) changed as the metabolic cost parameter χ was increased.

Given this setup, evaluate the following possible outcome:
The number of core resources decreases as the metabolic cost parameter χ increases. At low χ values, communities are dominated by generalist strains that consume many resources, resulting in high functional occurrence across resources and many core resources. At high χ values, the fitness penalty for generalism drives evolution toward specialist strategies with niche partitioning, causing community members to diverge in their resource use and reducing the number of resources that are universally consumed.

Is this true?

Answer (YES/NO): YES